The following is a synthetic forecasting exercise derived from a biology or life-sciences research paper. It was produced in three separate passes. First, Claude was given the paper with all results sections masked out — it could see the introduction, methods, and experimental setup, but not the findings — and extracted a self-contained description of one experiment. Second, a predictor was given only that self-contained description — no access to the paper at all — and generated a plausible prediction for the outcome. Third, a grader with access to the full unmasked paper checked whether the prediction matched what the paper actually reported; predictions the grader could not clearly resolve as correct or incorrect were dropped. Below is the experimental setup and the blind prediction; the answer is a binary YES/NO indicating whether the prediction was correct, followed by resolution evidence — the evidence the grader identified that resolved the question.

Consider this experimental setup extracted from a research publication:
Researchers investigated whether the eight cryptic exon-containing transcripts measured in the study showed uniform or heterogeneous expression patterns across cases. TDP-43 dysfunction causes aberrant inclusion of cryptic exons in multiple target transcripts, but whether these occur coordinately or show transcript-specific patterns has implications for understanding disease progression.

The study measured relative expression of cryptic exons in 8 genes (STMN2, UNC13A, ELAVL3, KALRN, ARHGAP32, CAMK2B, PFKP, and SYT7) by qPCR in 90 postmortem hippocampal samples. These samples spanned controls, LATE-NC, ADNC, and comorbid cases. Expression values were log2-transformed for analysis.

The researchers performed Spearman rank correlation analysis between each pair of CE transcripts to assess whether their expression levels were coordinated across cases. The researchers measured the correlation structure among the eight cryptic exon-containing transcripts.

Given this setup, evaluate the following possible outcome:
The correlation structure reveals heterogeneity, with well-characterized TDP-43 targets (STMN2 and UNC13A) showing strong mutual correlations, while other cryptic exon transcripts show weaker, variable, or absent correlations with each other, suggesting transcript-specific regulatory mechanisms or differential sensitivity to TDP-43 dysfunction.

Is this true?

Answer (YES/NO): NO